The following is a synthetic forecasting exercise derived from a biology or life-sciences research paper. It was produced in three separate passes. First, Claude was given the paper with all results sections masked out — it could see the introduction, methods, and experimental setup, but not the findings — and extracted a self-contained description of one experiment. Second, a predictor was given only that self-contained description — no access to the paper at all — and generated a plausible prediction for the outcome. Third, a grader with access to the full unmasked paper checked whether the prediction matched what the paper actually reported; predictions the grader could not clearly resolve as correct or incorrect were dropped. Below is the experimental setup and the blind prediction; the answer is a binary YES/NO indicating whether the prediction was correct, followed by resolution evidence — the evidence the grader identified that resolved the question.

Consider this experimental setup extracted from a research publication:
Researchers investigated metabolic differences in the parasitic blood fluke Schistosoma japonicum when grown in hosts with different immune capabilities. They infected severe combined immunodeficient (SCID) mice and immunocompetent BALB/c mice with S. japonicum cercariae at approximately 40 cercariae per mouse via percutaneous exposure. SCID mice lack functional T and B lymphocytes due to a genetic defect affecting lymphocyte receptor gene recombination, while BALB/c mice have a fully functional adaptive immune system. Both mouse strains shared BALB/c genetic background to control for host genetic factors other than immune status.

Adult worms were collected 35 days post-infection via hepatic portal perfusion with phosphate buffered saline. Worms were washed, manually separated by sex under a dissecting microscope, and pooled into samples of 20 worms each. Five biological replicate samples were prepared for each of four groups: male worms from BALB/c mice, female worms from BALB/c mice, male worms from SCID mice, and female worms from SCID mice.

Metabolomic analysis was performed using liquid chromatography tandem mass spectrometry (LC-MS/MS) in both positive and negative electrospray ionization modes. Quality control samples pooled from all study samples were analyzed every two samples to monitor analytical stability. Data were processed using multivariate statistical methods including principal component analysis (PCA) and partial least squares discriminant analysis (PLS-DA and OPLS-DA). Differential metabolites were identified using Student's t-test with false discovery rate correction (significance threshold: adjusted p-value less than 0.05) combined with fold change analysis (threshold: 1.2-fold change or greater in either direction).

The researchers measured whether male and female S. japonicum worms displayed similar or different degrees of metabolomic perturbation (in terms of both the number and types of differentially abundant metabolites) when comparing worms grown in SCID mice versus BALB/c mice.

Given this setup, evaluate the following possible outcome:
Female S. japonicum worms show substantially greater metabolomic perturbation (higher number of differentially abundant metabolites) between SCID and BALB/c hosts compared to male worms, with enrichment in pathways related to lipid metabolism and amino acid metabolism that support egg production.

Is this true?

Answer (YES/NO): NO